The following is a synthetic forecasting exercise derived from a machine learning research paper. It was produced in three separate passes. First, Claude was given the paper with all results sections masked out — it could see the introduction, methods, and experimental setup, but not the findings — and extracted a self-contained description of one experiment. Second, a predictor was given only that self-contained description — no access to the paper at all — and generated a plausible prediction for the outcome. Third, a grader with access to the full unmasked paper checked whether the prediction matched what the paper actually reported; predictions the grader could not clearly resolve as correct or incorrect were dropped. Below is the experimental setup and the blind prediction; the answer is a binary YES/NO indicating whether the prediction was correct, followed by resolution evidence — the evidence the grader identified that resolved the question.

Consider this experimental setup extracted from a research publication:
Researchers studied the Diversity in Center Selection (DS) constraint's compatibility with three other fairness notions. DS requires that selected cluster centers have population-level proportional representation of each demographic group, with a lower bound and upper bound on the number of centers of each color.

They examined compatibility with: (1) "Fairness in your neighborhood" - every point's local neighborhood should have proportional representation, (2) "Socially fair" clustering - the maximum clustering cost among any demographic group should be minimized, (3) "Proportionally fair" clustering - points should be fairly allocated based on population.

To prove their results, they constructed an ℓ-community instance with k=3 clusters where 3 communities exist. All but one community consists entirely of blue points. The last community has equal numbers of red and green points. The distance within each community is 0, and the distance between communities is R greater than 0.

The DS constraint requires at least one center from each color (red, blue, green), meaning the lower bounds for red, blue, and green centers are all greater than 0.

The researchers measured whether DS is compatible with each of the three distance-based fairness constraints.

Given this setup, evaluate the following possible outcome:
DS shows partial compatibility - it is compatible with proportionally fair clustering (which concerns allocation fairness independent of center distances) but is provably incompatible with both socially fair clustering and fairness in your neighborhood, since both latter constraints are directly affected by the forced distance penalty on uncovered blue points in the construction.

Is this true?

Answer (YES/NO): NO